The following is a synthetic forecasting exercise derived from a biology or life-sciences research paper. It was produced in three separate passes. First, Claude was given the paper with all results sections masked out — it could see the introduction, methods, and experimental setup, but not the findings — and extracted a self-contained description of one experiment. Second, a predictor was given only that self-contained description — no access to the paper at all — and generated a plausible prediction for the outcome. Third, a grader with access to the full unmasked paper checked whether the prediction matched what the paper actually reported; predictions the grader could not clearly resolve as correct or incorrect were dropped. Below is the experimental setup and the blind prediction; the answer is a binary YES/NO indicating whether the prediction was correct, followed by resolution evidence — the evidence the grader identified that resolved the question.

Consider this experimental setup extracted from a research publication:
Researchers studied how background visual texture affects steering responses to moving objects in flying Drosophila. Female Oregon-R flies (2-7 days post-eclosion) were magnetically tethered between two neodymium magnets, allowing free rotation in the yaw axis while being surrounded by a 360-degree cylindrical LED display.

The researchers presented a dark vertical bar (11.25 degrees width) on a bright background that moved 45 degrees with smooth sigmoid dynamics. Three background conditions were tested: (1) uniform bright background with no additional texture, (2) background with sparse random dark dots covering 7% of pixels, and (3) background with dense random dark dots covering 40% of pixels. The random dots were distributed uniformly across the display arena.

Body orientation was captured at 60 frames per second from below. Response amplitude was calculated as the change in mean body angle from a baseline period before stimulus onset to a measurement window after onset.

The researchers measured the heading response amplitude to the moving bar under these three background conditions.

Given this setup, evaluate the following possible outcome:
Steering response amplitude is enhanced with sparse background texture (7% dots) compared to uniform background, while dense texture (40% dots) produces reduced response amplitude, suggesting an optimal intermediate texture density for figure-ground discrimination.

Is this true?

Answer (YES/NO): NO